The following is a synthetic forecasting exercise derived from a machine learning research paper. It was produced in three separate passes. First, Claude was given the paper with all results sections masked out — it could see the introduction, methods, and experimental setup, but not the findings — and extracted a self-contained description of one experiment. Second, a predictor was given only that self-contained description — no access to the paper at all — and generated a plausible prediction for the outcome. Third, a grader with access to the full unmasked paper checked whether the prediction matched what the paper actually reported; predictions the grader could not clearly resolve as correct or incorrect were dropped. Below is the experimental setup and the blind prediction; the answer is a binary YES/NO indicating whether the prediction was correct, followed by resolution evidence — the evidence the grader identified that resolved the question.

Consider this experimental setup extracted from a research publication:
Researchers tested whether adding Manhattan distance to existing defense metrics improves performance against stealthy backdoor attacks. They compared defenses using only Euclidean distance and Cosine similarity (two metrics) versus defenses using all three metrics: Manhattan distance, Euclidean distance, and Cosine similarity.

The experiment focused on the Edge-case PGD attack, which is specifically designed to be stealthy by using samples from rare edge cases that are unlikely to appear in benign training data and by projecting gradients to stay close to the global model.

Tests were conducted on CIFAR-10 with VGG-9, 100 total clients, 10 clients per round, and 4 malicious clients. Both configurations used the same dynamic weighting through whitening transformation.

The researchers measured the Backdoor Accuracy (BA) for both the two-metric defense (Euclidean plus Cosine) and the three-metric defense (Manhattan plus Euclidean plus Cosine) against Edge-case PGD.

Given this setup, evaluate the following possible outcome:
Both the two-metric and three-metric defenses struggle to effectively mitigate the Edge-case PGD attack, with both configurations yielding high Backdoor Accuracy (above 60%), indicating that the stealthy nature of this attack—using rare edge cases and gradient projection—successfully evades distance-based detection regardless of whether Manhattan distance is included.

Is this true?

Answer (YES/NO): NO